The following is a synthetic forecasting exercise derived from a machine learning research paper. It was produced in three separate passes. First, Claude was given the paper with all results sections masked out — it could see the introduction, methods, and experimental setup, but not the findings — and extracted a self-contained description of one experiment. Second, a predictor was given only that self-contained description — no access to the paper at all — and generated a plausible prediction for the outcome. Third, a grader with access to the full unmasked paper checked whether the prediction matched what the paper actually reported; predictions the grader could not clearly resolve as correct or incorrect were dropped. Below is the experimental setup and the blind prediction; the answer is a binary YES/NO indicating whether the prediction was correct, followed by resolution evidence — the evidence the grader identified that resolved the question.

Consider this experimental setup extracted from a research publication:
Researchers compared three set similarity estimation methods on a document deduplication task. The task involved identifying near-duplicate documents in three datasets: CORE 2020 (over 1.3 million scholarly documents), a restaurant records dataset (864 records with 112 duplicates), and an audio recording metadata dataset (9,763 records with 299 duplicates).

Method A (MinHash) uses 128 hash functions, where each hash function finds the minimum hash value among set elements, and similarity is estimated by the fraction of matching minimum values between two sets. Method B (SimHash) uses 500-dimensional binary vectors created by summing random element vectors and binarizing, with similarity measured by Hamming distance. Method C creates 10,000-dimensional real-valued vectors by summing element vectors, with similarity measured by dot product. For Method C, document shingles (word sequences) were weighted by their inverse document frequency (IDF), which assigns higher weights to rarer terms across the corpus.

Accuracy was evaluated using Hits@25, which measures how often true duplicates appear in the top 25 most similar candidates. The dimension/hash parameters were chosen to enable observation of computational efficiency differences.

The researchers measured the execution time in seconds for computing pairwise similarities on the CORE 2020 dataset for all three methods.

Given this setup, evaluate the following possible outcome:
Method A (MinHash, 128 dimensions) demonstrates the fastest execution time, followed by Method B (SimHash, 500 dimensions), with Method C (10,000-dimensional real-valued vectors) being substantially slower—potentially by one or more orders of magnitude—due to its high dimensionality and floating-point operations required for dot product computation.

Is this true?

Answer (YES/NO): NO